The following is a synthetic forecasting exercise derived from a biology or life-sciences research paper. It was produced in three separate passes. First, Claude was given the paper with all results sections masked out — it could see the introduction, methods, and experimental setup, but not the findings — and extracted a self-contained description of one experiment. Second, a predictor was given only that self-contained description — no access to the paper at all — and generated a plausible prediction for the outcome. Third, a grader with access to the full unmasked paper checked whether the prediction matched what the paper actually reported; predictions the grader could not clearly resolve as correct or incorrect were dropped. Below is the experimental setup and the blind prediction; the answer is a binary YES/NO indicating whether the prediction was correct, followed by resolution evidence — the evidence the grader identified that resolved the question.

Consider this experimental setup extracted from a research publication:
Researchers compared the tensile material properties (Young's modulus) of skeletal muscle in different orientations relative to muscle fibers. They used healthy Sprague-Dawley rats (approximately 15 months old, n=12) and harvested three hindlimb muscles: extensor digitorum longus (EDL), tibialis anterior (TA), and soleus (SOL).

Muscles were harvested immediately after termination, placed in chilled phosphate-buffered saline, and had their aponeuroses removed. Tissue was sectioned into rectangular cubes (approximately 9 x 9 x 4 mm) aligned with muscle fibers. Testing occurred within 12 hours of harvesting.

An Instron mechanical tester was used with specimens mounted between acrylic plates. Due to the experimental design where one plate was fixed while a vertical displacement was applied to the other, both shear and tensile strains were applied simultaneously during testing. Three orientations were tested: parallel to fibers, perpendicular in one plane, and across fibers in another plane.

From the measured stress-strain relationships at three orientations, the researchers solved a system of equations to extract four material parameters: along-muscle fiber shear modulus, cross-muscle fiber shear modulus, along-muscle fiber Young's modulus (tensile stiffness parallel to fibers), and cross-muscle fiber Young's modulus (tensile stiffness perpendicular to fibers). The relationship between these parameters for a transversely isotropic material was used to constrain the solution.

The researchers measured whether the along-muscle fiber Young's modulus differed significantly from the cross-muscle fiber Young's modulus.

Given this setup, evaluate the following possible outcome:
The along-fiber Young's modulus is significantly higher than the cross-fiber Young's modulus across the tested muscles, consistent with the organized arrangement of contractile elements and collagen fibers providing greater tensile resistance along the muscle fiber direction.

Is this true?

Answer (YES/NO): YES